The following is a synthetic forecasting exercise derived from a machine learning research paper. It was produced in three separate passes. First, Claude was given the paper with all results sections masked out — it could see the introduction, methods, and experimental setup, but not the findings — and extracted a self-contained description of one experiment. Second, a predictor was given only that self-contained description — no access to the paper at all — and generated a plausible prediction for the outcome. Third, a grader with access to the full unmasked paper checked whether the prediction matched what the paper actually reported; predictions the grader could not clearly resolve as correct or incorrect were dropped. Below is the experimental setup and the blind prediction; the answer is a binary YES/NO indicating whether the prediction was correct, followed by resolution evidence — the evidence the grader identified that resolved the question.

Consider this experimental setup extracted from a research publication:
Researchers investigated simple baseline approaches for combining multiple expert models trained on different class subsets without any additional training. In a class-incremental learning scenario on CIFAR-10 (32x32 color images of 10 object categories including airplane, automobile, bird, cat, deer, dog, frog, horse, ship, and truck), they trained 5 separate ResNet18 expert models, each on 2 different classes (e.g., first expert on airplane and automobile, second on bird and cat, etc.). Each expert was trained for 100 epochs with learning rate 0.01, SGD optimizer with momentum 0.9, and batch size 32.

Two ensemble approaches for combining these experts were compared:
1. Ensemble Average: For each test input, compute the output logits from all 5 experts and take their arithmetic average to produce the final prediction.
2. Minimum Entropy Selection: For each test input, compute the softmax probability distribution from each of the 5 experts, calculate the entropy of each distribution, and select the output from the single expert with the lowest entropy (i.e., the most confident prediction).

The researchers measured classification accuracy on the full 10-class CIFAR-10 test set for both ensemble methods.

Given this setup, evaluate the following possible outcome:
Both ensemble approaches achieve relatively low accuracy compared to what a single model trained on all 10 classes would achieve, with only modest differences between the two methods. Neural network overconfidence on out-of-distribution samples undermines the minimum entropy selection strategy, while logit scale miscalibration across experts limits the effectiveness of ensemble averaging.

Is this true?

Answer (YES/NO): YES